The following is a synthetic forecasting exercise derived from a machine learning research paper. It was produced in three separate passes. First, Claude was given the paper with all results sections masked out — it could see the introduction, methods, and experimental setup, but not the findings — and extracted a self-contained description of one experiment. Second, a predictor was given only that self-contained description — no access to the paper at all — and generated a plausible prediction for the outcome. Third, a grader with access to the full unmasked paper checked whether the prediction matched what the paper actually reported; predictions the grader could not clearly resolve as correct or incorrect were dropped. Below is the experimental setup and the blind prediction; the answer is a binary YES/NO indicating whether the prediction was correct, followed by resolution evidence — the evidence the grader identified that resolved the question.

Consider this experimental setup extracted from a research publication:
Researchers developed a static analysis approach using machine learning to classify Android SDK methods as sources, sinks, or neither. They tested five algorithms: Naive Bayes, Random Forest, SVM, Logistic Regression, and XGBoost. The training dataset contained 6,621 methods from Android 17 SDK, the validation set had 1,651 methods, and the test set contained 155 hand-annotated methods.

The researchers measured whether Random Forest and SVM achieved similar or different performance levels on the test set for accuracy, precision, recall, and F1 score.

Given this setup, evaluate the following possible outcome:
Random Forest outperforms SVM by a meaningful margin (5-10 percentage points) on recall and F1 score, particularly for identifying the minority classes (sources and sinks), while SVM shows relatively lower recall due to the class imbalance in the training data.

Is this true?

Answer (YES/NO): NO